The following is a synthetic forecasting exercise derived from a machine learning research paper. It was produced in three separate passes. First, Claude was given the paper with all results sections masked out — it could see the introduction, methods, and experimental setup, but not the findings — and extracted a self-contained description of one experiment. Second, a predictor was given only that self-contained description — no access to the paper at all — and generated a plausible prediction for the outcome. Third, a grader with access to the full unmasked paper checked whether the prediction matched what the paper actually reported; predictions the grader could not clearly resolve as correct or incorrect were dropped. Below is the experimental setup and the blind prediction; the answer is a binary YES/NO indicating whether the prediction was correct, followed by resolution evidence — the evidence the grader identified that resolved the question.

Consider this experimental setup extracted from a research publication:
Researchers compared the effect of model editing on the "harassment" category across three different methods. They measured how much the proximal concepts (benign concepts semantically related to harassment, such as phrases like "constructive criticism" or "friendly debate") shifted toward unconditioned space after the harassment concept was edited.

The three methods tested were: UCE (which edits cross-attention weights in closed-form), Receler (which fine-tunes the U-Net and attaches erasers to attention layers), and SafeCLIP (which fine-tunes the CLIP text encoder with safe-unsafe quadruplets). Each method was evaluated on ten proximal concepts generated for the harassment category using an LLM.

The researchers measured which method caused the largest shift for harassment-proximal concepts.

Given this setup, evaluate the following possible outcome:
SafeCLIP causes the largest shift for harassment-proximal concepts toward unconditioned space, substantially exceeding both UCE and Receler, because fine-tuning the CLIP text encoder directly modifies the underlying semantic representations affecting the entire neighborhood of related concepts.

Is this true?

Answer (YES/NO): NO